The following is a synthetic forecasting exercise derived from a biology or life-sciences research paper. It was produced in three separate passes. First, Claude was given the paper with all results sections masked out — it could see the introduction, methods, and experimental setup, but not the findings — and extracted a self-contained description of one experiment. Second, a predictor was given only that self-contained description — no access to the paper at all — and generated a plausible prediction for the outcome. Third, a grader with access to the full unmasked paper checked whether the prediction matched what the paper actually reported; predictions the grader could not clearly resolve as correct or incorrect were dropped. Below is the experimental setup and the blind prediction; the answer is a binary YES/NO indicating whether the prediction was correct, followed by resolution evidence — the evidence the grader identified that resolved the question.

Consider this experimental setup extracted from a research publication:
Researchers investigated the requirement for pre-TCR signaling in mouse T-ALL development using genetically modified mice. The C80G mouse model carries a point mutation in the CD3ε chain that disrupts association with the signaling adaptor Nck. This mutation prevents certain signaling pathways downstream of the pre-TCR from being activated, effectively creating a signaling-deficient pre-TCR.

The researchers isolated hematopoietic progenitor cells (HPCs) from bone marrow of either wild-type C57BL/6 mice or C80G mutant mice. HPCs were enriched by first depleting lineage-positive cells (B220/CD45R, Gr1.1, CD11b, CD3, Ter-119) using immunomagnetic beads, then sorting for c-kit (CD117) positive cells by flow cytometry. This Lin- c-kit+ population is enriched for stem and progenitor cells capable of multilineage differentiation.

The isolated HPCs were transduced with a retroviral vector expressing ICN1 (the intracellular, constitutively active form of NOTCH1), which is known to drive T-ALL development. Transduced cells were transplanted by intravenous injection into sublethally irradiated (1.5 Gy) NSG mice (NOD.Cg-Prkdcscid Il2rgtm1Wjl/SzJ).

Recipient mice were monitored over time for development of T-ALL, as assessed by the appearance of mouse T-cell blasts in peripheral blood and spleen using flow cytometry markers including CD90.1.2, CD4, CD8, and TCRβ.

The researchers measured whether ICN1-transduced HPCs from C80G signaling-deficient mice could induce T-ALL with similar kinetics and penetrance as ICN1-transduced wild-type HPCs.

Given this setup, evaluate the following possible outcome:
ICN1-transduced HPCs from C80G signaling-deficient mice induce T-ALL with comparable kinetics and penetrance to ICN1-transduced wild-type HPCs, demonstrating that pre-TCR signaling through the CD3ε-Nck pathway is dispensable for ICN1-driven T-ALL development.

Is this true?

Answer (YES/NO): NO